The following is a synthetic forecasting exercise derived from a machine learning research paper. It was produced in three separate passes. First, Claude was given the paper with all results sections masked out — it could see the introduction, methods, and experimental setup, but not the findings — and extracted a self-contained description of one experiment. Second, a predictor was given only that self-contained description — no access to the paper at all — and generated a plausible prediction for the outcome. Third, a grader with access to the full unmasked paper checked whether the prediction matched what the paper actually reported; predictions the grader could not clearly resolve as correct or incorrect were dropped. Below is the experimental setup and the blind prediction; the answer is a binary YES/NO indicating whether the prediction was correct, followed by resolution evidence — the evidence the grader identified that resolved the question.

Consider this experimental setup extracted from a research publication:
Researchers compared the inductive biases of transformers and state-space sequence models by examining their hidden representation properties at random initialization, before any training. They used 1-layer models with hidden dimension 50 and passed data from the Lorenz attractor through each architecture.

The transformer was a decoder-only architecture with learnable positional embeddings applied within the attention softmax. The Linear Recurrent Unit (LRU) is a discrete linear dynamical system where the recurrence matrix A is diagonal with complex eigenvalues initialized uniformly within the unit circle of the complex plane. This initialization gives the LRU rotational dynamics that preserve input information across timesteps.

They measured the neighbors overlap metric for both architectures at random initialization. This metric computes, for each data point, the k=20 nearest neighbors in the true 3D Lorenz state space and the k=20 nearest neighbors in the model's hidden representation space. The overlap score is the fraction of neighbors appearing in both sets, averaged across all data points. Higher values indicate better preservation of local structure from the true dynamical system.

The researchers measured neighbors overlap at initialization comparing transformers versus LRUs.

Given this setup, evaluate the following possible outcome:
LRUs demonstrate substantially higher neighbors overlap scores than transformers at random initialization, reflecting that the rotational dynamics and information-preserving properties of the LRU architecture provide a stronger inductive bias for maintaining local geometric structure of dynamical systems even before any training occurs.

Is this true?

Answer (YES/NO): YES